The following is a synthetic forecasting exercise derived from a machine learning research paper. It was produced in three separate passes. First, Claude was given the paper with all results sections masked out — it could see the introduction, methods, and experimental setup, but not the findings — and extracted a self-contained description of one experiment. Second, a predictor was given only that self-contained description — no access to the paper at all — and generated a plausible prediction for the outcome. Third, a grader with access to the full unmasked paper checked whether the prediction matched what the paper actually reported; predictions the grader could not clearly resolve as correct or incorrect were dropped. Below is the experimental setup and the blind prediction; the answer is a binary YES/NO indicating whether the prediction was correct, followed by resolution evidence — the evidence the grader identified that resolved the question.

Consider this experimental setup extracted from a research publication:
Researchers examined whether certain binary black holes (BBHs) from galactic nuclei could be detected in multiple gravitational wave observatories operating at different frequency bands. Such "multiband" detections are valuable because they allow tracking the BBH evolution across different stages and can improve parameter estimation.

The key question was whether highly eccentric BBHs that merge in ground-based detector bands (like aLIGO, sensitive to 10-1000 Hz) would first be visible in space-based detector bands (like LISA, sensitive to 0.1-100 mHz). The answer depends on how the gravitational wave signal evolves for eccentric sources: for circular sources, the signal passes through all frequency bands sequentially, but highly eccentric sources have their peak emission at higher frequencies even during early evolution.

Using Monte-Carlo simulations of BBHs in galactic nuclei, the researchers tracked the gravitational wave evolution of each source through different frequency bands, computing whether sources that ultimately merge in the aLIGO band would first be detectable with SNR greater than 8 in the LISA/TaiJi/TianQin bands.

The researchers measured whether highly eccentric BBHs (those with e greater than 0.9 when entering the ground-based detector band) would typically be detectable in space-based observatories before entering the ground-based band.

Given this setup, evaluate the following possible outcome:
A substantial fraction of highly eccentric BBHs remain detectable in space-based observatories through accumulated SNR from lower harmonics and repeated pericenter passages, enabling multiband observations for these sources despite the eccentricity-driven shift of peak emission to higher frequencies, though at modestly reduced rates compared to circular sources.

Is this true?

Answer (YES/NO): NO